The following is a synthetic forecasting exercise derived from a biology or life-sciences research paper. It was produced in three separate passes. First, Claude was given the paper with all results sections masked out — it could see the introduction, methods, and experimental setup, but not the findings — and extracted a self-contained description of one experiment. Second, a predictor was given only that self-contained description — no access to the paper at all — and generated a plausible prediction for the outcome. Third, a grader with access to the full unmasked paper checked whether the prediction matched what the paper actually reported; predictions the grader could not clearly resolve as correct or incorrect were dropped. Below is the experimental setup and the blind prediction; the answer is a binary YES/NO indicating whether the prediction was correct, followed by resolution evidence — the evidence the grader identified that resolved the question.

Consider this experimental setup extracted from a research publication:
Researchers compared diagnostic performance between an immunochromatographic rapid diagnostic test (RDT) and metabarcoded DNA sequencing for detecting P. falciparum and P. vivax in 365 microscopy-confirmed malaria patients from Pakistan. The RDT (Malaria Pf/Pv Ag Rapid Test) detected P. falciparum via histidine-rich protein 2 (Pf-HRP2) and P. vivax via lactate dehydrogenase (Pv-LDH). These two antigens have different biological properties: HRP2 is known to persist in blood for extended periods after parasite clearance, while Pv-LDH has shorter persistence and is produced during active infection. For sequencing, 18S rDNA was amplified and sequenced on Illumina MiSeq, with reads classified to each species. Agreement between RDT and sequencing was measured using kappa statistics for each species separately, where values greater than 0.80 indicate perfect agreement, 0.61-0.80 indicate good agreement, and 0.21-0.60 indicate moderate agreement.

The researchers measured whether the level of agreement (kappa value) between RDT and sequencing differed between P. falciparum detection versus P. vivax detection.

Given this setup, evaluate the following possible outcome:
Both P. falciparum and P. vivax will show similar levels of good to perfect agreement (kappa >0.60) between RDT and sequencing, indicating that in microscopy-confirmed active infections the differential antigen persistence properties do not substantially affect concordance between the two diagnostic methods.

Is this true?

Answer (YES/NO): YES